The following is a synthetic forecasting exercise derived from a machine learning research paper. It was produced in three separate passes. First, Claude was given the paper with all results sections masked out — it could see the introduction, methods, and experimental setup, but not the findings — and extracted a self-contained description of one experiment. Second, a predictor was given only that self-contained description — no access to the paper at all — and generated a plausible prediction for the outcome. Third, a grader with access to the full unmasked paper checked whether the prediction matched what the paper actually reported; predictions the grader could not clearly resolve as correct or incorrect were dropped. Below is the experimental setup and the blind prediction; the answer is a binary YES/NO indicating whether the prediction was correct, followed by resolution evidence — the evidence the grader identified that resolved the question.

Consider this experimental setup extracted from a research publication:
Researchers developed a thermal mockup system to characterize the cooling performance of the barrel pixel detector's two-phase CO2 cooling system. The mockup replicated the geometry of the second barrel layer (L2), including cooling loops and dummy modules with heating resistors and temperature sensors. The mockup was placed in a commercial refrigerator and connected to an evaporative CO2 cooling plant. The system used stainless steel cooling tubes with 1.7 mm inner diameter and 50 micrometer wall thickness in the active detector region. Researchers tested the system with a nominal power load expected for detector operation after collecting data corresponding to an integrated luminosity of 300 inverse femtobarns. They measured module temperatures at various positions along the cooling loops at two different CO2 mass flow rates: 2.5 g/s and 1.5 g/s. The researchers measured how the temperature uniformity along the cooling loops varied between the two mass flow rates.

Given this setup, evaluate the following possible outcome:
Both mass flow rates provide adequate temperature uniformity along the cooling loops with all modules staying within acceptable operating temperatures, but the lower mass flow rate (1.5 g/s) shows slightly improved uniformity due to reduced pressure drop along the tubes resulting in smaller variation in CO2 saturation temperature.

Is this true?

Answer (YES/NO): YES